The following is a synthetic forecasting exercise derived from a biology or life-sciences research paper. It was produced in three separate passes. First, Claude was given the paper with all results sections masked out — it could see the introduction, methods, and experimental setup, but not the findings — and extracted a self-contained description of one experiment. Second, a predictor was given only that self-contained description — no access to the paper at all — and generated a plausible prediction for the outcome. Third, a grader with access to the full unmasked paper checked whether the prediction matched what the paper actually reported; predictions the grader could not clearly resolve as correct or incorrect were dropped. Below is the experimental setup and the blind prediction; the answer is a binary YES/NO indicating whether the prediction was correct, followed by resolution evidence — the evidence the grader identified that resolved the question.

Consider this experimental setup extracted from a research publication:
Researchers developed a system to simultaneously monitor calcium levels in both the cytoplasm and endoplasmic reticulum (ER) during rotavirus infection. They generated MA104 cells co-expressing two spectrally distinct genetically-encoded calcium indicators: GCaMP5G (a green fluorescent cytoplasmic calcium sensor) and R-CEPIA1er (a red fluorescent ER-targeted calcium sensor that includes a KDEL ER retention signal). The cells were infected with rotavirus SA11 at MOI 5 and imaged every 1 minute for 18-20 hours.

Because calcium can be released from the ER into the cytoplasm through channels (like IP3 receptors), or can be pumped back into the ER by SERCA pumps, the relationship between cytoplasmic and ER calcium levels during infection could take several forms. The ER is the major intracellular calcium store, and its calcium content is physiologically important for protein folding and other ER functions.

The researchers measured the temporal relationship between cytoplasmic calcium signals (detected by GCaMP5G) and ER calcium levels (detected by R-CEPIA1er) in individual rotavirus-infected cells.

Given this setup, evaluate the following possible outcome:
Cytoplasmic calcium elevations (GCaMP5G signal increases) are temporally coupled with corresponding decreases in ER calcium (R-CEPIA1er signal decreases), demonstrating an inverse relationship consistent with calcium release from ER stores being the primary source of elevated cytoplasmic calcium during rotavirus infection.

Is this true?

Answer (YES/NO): YES